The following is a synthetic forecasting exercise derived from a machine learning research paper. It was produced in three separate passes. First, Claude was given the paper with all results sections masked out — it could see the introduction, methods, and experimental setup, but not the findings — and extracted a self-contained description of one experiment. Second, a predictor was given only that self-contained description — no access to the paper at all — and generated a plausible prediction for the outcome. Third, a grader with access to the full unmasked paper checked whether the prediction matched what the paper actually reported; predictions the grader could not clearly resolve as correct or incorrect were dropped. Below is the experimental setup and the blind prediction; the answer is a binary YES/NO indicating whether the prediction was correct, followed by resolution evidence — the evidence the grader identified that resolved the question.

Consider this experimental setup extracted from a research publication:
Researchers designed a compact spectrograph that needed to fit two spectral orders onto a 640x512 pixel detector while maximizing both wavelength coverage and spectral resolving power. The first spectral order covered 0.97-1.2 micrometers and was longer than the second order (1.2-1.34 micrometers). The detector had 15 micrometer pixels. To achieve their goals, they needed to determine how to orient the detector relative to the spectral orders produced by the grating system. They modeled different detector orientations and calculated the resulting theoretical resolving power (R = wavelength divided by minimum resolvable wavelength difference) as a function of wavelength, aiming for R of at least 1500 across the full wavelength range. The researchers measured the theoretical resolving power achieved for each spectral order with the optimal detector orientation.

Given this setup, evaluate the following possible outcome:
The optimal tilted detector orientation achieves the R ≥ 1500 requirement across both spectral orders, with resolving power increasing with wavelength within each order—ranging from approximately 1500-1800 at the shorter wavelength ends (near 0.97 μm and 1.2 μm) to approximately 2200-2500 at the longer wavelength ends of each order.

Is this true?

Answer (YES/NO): NO